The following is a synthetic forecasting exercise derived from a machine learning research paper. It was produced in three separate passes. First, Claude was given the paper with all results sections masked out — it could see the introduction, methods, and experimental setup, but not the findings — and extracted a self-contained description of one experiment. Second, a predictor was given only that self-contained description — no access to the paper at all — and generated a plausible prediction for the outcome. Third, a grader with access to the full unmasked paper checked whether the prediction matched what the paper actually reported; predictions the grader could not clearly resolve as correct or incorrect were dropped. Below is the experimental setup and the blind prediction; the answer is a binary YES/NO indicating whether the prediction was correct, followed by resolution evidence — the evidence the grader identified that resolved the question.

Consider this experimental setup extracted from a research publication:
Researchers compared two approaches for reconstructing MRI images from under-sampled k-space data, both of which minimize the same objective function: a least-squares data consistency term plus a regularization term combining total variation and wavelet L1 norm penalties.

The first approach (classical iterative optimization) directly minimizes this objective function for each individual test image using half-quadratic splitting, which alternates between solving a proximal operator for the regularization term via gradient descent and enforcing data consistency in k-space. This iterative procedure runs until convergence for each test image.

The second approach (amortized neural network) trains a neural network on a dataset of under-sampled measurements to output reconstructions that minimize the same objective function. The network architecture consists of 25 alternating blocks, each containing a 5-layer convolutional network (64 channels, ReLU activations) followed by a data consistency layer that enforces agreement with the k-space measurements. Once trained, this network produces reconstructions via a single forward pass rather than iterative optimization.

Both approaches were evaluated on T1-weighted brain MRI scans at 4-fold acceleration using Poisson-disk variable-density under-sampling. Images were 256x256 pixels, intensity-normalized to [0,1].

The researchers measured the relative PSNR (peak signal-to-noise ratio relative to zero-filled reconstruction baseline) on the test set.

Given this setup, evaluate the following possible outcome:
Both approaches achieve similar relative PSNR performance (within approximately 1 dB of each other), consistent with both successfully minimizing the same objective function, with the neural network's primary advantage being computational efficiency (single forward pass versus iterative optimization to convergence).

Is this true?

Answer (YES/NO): NO